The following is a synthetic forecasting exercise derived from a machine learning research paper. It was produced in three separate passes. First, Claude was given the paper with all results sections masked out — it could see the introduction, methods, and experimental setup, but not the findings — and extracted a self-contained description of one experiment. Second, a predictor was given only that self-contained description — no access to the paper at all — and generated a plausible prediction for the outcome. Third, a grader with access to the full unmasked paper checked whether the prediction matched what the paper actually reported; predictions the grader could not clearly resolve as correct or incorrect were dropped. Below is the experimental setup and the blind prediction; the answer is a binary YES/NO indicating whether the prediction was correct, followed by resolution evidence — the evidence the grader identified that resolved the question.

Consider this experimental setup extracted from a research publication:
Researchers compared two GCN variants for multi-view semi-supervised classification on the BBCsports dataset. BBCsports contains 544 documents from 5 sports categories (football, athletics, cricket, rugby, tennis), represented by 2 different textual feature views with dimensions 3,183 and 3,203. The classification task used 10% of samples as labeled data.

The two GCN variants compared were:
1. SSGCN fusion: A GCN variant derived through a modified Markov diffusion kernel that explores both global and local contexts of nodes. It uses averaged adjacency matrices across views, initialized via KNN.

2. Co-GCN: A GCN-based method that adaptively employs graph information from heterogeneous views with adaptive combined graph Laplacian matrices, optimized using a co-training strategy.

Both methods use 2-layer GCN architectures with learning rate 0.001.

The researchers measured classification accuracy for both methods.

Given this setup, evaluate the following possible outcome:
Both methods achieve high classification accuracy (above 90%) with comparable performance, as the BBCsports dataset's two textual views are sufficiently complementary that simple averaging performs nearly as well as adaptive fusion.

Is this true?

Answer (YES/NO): NO